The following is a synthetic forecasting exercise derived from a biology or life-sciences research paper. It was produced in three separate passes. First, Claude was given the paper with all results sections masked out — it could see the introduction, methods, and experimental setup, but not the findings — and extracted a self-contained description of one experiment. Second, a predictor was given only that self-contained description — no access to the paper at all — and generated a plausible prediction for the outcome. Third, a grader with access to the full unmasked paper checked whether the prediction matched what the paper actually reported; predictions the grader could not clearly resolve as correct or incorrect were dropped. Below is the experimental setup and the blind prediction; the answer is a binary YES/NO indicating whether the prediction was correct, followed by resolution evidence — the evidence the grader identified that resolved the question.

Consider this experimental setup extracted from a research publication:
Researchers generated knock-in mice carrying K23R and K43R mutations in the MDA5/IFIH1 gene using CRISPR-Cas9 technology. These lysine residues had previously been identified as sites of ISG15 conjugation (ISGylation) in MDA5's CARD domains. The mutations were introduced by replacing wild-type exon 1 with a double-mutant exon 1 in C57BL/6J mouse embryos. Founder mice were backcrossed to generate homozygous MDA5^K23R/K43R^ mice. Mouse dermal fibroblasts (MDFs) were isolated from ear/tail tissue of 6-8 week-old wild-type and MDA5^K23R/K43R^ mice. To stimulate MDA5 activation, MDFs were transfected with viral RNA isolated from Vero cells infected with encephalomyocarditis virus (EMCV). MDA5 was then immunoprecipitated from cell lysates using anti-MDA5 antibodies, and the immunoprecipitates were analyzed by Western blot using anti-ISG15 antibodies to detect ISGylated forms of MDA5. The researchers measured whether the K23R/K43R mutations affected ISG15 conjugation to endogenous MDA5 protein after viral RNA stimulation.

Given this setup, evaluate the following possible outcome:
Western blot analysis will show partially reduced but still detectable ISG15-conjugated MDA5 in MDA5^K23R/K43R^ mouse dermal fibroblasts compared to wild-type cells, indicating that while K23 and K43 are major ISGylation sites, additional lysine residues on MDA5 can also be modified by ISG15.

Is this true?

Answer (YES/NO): NO